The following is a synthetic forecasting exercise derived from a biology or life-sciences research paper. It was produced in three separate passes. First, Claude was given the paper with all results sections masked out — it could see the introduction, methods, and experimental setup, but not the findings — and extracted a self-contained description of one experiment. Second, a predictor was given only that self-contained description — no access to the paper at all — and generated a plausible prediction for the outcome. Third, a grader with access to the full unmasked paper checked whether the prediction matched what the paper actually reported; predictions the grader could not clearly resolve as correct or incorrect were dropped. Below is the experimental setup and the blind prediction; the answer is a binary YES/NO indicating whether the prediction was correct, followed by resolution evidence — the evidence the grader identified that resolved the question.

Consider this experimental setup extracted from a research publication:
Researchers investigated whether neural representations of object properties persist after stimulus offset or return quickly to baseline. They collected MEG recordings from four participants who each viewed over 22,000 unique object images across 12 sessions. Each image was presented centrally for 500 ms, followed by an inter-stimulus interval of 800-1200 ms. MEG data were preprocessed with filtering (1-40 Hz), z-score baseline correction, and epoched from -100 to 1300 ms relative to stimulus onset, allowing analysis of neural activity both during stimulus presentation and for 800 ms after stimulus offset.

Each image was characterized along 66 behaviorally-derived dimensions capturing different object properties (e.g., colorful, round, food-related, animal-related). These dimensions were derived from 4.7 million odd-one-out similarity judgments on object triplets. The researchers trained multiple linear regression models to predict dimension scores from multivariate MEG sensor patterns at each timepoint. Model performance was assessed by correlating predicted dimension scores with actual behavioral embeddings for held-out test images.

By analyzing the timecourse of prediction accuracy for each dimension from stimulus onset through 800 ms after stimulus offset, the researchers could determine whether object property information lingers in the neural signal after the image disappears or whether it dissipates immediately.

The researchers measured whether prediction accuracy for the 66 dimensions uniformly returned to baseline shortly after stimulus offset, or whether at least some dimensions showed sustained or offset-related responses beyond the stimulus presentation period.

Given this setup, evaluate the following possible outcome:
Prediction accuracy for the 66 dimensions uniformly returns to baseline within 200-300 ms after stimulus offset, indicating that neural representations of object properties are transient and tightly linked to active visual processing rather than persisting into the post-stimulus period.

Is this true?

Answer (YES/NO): NO